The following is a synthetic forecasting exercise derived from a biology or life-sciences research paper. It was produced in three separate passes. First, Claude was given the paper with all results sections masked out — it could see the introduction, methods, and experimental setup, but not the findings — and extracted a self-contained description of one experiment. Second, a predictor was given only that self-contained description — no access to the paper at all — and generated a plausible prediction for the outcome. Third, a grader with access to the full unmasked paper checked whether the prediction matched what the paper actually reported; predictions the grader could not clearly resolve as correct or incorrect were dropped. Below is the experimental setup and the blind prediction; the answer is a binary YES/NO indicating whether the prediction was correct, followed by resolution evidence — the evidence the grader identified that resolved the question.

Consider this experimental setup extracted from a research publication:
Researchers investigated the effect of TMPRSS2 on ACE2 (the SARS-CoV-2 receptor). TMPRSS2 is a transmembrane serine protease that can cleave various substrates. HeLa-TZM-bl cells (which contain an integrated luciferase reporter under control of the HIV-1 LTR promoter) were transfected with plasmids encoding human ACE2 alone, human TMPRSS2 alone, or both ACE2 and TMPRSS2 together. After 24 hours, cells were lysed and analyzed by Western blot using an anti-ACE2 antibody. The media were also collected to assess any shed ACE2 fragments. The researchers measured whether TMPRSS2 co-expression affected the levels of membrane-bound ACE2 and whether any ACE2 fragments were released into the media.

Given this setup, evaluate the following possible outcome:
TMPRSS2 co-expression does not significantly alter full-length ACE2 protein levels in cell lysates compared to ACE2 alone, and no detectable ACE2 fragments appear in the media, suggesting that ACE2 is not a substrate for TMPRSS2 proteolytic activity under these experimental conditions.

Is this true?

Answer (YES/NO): NO